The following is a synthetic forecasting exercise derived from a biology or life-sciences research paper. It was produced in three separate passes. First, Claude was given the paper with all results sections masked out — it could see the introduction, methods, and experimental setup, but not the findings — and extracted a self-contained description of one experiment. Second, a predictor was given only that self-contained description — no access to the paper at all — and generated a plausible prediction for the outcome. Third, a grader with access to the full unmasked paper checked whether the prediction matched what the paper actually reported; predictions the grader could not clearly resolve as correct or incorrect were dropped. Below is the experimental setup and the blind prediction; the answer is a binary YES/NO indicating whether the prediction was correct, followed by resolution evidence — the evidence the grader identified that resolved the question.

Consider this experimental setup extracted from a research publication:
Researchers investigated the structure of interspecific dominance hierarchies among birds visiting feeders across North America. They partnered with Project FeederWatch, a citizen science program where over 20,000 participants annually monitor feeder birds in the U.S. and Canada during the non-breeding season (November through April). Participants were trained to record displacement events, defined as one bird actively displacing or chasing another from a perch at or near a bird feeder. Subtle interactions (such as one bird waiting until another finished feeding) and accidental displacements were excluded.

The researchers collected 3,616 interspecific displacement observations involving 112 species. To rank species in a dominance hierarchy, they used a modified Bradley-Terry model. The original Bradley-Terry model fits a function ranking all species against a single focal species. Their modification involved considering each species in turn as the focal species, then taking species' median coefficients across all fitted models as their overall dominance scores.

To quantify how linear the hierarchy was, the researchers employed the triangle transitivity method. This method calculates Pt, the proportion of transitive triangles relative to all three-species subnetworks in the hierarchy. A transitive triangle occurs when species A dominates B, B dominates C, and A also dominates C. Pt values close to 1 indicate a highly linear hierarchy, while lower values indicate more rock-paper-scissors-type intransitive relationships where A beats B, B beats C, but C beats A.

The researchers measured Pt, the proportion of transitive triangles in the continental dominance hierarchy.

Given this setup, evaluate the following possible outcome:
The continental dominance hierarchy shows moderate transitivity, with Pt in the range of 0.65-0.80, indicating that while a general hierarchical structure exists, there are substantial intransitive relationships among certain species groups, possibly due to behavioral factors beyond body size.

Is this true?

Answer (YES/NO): NO